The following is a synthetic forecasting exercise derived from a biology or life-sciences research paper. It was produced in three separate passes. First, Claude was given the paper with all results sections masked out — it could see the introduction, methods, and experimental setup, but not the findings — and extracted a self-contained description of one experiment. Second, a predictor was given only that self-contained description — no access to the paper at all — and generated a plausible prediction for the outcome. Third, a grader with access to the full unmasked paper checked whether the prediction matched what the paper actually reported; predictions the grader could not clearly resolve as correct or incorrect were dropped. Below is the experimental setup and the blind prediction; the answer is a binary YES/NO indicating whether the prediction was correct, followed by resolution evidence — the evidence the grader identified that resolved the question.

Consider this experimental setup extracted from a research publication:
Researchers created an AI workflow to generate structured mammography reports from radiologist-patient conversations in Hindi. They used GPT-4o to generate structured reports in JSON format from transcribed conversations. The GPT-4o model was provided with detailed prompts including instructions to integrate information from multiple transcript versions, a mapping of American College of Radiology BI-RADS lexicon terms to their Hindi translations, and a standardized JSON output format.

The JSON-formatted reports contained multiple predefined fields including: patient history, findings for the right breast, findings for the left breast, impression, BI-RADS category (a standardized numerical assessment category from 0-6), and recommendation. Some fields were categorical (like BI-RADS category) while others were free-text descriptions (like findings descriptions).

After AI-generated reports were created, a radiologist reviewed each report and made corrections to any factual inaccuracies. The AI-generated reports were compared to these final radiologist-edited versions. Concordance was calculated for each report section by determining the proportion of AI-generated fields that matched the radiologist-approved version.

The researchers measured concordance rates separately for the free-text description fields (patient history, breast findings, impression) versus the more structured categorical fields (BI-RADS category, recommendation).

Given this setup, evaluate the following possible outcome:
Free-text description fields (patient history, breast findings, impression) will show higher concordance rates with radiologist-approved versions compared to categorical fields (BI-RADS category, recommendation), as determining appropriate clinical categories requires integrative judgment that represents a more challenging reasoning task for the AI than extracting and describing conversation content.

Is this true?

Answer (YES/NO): NO